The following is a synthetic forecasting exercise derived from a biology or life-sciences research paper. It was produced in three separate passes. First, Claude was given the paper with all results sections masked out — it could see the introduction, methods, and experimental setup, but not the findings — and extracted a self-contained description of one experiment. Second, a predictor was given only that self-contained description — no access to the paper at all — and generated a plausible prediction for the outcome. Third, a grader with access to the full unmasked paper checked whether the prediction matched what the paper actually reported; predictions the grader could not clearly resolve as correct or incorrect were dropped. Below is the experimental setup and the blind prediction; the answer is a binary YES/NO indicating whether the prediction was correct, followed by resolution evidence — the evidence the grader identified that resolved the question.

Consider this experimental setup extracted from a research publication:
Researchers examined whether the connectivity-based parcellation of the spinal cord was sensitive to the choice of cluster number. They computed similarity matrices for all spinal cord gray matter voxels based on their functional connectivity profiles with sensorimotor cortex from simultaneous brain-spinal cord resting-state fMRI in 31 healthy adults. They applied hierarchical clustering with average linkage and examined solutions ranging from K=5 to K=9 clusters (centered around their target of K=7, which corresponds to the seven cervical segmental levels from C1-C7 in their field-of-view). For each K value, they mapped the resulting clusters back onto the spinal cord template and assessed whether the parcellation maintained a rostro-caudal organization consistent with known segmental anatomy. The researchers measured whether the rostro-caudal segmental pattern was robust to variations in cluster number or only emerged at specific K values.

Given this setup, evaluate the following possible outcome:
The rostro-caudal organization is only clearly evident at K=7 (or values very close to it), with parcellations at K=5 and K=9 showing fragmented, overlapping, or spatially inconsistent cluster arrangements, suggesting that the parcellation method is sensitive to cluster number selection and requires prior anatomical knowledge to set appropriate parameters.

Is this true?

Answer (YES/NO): NO